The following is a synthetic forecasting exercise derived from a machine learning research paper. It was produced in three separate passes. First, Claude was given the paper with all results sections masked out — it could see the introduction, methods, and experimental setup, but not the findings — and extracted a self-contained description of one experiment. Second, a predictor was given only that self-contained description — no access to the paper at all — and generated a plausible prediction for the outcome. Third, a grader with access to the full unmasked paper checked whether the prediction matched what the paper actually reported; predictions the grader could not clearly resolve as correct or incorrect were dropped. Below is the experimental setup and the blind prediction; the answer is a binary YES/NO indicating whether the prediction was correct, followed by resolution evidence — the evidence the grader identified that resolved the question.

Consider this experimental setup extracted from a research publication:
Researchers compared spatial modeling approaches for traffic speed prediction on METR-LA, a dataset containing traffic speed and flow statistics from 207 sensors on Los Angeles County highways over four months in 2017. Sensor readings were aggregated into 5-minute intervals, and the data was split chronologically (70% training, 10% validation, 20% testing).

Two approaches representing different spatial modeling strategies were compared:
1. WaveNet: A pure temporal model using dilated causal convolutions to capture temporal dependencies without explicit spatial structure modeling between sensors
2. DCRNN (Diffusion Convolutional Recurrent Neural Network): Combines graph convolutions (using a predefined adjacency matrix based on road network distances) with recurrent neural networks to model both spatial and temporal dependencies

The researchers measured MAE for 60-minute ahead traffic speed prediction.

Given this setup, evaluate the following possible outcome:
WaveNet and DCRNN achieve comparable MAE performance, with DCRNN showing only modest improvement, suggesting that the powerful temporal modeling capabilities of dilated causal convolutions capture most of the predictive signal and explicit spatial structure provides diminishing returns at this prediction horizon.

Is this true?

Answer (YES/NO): NO